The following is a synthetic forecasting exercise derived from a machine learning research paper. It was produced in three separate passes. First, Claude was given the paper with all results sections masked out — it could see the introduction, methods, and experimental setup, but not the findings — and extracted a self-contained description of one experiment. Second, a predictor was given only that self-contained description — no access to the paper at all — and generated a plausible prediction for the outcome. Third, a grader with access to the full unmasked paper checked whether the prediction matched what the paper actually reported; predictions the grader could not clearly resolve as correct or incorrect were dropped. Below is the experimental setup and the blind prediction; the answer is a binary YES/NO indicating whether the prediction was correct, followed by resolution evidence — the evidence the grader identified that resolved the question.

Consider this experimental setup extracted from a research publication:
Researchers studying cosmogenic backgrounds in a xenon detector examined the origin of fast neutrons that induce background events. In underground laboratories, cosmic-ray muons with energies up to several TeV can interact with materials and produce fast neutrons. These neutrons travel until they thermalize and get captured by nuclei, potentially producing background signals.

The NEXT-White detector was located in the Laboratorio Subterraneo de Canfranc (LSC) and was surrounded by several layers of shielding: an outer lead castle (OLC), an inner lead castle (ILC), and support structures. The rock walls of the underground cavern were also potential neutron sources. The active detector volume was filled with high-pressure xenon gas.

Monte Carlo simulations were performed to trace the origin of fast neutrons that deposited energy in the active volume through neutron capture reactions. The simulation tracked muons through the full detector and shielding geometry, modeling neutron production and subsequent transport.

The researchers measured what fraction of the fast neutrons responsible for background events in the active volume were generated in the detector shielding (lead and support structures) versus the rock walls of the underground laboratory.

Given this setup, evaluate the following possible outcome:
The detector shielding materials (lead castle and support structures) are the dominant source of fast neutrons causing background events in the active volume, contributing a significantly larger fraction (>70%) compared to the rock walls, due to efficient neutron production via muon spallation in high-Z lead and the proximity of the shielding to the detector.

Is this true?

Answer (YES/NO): YES